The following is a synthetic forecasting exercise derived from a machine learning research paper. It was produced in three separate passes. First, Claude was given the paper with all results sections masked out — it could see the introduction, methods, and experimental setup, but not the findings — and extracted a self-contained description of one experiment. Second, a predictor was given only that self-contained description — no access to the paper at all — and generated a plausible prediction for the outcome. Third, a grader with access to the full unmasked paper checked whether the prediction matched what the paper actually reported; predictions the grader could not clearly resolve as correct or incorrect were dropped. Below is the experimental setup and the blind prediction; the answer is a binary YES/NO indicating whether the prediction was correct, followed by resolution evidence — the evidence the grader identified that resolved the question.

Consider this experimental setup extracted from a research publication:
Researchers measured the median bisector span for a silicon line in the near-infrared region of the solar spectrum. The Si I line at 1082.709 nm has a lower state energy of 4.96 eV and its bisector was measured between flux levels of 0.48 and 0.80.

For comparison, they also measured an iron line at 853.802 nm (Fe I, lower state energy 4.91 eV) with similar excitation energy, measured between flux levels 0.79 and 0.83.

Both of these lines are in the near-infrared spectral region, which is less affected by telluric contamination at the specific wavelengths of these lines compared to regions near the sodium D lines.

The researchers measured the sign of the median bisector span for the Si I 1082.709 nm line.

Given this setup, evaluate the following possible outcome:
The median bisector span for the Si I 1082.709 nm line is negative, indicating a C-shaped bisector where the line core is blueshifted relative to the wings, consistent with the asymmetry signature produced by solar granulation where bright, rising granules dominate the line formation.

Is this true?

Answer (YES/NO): NO